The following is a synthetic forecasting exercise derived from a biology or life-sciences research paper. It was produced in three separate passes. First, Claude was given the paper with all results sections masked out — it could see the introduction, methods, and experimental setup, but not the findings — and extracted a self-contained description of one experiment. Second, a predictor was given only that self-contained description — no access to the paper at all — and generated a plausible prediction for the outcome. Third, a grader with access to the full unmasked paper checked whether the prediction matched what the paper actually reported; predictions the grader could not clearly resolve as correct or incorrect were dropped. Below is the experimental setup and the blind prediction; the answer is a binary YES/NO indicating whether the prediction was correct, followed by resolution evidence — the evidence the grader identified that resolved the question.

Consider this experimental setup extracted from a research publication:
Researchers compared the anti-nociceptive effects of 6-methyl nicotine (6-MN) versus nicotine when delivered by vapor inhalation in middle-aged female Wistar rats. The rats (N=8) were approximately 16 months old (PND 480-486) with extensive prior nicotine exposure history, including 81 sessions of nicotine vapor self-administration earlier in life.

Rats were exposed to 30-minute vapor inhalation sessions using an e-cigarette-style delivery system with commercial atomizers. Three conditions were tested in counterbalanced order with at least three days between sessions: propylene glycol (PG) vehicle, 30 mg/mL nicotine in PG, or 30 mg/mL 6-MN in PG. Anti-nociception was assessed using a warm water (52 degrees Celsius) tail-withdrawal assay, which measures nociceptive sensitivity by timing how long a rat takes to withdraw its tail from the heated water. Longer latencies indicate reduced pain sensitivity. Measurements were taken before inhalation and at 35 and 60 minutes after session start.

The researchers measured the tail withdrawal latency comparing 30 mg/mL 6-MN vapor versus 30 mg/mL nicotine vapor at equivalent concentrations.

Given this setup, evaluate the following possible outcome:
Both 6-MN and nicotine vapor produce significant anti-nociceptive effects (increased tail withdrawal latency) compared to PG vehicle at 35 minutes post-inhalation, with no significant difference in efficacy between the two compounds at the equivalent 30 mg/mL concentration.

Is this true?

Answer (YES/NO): NO